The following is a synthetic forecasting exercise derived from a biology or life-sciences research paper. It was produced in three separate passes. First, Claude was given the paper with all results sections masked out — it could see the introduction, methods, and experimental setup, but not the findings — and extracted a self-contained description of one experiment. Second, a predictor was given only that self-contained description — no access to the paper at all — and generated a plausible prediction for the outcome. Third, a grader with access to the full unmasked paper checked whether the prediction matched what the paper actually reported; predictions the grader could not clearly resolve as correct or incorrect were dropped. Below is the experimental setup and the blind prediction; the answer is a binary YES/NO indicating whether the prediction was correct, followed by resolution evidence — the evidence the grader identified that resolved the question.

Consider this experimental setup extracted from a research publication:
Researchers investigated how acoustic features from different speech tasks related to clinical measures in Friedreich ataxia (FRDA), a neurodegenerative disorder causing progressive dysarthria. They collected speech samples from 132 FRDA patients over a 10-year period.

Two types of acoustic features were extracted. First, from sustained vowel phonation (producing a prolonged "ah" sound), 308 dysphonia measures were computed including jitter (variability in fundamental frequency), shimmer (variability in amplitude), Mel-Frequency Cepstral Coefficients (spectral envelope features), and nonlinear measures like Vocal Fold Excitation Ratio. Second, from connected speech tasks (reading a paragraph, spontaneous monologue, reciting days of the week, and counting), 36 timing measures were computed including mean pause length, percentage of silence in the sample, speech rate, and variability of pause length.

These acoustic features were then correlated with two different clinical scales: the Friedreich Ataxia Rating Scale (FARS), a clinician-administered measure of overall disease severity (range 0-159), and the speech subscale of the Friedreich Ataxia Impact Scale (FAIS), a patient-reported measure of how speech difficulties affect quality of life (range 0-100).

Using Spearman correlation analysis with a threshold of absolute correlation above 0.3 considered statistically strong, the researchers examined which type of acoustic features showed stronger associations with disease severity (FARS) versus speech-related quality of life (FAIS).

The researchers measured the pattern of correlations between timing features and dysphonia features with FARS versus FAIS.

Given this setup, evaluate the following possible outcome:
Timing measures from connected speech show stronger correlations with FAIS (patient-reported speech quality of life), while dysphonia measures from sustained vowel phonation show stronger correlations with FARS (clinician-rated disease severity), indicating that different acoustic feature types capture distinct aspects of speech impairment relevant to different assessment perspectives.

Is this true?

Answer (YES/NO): NO